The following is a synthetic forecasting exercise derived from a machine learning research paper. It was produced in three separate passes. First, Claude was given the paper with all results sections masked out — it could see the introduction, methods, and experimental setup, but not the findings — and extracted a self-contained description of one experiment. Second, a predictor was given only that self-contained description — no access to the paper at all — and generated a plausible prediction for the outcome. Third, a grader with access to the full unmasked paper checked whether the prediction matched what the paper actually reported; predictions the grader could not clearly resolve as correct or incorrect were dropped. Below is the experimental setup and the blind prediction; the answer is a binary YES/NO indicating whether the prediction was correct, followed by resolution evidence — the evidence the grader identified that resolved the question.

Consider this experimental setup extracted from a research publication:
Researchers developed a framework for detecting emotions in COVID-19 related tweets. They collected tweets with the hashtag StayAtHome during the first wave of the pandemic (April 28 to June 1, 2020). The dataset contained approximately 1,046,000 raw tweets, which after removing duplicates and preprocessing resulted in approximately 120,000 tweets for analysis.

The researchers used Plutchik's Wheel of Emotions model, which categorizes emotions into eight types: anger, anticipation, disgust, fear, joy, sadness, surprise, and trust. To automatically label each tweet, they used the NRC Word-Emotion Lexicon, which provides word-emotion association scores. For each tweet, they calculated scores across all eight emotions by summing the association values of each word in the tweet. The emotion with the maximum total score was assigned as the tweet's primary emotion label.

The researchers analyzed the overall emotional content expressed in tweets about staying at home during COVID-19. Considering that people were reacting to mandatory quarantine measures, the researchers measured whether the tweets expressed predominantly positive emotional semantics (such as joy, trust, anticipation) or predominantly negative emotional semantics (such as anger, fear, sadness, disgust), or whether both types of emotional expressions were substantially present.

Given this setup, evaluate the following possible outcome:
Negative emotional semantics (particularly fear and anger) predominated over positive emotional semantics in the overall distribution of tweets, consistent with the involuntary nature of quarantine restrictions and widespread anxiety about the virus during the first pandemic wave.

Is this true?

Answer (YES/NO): NO